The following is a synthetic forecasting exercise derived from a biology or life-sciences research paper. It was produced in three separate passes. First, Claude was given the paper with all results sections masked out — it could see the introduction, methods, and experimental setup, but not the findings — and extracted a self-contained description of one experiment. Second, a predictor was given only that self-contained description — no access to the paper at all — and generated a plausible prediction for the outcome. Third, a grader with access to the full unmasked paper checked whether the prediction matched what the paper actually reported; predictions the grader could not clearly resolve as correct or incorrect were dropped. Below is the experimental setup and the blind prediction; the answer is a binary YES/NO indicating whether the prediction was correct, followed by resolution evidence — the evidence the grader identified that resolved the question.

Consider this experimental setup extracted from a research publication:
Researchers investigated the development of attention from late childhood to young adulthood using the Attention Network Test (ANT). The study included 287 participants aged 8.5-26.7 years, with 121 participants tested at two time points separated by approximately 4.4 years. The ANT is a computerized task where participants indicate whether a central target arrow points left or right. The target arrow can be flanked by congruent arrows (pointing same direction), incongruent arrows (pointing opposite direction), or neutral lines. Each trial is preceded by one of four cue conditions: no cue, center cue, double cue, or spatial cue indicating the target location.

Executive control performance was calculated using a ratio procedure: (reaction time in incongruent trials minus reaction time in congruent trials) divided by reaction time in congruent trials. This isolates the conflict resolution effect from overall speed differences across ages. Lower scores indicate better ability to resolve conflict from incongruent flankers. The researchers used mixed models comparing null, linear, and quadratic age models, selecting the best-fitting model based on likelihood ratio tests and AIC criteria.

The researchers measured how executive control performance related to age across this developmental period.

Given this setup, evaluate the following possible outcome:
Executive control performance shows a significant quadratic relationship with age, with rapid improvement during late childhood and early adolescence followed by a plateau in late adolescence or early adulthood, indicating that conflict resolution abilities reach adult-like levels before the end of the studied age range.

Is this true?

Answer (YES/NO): YES